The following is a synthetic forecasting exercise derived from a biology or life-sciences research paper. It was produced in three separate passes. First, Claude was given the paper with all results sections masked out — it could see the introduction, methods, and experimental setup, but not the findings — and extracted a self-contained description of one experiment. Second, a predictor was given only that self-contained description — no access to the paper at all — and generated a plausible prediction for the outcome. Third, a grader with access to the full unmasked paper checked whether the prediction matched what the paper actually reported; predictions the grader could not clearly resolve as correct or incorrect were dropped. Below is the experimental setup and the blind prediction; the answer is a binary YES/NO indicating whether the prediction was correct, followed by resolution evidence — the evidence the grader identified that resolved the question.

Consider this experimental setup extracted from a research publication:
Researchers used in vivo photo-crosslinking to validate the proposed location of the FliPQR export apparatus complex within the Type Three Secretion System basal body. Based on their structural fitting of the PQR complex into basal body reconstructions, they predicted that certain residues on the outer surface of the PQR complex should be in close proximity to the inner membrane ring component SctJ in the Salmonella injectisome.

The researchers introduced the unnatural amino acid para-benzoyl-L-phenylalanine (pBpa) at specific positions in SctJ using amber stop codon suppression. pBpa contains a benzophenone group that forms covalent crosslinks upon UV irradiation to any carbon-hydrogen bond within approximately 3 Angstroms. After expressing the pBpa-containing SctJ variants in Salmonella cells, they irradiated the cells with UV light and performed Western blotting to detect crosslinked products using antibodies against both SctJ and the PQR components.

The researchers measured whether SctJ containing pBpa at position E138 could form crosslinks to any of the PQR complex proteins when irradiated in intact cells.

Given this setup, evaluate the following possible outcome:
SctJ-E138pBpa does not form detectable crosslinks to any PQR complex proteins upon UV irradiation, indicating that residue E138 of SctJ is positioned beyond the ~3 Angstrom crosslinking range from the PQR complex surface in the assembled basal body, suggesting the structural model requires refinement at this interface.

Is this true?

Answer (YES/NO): NO